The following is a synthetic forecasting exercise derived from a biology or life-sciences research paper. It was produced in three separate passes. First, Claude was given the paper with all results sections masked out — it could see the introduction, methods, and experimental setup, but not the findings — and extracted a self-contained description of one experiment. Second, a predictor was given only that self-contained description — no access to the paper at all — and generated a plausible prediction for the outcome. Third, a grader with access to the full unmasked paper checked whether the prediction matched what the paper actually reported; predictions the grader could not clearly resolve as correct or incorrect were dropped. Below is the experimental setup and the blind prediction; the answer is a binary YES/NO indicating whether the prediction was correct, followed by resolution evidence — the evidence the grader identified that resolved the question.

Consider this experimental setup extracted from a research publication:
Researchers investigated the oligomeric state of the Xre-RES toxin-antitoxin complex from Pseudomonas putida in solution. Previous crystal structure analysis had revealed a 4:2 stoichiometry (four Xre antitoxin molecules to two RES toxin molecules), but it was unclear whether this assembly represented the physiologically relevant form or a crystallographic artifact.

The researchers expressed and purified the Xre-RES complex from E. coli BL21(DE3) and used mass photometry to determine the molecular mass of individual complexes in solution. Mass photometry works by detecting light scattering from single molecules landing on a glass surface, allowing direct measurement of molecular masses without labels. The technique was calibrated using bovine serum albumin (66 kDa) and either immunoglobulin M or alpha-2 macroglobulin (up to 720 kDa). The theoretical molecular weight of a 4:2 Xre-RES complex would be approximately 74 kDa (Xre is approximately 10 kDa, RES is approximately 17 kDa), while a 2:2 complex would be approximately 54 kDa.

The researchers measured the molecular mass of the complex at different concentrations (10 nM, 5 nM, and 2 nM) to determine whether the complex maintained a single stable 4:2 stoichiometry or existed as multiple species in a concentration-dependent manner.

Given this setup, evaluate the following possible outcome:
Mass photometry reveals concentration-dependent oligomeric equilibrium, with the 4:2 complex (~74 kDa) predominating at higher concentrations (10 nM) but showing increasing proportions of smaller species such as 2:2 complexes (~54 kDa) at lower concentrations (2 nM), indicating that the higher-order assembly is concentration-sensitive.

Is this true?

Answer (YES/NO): YES